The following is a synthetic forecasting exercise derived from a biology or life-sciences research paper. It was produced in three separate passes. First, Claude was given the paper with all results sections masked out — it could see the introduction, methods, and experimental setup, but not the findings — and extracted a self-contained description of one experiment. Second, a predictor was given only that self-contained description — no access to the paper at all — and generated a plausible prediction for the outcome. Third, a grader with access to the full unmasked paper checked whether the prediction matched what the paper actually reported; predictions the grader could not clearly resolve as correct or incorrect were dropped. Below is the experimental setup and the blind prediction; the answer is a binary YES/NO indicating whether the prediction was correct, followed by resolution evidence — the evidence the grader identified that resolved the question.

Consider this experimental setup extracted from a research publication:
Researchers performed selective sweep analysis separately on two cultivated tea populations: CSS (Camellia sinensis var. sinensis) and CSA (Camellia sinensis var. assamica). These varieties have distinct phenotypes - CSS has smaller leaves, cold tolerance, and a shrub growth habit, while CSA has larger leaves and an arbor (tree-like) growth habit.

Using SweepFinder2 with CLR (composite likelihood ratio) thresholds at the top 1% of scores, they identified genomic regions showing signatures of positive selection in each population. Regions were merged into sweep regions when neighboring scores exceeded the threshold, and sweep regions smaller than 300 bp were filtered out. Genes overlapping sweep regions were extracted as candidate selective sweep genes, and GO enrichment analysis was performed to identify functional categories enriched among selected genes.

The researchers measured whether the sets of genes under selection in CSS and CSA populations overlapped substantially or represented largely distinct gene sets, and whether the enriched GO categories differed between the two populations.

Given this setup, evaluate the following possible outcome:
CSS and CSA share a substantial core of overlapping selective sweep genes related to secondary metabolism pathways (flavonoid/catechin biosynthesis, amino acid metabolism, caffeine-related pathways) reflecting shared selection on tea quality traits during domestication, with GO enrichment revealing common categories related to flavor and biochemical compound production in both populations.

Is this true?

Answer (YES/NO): NO